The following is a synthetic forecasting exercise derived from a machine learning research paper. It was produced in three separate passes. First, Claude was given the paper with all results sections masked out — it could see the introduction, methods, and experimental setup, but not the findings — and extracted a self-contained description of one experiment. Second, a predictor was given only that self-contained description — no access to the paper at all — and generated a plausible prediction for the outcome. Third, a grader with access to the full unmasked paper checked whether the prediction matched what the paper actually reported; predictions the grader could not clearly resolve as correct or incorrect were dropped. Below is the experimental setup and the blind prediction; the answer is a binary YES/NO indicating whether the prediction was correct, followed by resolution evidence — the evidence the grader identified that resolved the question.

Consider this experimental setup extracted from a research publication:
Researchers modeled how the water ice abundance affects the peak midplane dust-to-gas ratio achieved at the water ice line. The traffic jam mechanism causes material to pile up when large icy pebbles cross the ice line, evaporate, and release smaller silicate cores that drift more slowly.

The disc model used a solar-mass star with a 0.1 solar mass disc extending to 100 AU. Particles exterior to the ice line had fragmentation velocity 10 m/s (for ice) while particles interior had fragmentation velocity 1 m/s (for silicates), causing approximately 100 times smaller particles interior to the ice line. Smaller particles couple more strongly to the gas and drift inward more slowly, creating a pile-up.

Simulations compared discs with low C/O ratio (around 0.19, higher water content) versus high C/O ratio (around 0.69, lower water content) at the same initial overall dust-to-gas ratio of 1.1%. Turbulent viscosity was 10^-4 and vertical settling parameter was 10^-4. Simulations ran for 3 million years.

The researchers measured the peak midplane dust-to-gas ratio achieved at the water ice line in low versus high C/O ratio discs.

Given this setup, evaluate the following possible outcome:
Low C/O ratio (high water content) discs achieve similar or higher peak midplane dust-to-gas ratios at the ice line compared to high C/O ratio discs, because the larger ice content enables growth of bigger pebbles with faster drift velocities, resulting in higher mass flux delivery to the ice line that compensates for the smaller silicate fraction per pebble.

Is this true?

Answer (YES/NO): YES